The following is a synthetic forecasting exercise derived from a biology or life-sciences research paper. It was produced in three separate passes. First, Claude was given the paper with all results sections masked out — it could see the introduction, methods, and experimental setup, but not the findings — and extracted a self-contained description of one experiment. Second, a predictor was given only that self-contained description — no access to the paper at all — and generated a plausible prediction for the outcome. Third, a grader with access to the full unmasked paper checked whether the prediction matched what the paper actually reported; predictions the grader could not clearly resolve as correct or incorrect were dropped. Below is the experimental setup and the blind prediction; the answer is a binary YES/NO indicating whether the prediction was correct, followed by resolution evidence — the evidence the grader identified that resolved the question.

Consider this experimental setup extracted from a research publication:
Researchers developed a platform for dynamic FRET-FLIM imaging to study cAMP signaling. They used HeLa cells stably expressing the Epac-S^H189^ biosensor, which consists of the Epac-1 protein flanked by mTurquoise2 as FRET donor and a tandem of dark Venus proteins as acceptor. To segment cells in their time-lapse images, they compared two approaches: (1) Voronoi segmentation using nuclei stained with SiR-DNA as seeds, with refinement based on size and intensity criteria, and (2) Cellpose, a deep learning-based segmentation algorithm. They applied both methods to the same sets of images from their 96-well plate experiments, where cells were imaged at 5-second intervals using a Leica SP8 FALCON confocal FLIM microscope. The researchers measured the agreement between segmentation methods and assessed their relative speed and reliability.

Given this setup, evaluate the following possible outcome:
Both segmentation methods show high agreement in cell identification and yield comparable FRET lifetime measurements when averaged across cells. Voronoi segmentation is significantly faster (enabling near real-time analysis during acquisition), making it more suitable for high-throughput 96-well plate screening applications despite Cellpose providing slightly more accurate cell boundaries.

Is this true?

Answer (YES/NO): NO